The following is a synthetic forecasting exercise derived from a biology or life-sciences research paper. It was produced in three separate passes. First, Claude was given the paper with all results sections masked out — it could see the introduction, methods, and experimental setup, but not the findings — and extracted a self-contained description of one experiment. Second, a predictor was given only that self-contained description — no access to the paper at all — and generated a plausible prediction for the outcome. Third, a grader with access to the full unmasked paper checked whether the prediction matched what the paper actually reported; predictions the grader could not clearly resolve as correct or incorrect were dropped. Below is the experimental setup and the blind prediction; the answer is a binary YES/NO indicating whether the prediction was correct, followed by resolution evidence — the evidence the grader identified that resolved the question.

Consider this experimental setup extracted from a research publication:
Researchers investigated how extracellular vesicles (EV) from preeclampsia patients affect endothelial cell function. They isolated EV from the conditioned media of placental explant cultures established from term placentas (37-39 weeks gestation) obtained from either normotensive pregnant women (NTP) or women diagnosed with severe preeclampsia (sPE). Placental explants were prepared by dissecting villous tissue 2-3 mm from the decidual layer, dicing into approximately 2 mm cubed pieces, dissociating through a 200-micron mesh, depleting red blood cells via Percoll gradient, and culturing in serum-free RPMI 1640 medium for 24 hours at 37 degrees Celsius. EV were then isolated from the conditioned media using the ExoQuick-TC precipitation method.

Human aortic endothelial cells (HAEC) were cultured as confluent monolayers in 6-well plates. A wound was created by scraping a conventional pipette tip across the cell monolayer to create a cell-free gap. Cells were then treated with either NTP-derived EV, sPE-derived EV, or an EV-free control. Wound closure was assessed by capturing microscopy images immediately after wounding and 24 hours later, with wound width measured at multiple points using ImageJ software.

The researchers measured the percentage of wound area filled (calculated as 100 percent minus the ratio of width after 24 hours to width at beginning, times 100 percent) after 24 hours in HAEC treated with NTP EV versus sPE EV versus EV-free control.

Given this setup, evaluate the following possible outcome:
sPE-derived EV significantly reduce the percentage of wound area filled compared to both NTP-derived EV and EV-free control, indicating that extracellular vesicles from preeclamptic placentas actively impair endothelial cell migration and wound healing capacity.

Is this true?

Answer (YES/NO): YES